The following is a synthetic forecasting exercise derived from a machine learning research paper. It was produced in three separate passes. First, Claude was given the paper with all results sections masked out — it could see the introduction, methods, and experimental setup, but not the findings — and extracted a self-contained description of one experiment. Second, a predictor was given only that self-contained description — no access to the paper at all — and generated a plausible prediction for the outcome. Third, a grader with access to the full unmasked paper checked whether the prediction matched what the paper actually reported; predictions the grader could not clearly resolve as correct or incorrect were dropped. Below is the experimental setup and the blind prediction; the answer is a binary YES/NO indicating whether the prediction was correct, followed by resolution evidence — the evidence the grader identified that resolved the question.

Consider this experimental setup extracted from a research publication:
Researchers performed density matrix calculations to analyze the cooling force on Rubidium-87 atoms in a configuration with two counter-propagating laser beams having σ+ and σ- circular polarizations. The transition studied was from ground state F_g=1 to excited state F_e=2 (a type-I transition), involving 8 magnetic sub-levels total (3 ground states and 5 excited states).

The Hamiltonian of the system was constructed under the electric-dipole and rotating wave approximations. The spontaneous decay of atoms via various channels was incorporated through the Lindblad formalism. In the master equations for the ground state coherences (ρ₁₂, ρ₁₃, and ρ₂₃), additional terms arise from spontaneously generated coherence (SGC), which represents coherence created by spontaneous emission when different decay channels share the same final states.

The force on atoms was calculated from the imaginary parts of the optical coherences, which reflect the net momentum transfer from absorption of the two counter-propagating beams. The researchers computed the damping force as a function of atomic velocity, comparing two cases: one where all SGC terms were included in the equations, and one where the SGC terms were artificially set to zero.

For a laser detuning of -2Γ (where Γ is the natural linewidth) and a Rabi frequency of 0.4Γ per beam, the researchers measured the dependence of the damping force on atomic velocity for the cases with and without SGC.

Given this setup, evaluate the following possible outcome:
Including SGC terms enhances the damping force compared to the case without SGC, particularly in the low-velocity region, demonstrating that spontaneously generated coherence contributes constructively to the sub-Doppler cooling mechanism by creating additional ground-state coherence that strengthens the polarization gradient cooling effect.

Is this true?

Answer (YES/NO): YES